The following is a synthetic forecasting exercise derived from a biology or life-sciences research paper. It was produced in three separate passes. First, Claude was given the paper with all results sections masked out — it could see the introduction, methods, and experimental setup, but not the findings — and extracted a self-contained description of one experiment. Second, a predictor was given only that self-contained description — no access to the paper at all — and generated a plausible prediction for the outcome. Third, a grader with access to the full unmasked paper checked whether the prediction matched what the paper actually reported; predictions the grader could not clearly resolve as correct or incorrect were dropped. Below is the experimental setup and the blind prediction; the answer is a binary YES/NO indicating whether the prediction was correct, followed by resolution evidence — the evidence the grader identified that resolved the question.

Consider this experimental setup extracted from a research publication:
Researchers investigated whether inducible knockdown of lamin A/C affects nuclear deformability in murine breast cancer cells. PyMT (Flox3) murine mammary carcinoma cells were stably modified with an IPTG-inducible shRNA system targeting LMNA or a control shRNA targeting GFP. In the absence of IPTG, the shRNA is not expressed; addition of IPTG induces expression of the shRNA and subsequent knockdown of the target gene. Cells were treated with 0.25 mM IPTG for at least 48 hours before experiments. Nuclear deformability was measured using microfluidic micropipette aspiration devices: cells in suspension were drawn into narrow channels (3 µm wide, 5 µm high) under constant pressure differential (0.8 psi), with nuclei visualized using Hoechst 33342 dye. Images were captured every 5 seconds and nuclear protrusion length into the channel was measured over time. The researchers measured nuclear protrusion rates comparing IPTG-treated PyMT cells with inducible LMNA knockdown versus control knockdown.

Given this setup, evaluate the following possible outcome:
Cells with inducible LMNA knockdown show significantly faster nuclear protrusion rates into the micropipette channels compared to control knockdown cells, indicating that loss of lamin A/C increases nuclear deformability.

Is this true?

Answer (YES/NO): YES